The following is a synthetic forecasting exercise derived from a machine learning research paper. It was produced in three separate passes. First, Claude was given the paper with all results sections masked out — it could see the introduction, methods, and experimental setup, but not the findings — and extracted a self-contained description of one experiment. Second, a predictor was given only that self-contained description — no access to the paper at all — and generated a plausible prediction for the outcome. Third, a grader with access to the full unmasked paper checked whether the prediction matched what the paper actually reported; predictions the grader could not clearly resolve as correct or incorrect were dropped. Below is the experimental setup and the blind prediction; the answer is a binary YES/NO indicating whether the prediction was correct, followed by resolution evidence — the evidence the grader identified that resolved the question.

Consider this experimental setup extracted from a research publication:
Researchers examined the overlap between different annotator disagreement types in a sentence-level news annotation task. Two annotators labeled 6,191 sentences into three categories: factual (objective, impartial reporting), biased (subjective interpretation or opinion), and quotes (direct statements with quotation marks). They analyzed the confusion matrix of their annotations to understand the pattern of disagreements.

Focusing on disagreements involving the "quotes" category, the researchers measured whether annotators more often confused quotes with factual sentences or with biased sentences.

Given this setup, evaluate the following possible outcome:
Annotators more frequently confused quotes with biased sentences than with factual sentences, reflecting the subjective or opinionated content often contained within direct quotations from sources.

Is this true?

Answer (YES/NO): NO